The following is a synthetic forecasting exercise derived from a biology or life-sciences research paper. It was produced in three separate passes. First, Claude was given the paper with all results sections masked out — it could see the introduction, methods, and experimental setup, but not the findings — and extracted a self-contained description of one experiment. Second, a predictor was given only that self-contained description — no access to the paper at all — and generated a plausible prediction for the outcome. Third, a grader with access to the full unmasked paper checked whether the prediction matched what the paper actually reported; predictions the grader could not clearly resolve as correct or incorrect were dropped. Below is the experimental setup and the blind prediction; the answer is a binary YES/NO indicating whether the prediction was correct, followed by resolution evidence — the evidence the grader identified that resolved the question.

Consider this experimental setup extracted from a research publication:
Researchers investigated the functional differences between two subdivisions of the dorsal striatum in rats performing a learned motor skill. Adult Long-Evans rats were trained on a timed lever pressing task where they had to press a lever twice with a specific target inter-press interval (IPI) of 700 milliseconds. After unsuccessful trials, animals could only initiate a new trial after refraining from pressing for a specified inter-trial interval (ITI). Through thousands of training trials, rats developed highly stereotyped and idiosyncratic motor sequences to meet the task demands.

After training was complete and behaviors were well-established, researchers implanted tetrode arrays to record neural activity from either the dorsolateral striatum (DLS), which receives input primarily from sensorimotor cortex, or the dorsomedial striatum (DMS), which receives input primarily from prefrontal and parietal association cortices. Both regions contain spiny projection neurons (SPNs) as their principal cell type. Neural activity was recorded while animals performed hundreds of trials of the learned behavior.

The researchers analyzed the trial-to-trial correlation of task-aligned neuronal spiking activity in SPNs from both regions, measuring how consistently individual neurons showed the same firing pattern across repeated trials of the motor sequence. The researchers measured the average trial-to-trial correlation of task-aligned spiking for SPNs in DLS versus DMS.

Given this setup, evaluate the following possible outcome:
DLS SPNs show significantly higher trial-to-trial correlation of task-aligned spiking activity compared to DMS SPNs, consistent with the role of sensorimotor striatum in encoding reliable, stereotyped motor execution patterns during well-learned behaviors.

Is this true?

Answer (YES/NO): YES